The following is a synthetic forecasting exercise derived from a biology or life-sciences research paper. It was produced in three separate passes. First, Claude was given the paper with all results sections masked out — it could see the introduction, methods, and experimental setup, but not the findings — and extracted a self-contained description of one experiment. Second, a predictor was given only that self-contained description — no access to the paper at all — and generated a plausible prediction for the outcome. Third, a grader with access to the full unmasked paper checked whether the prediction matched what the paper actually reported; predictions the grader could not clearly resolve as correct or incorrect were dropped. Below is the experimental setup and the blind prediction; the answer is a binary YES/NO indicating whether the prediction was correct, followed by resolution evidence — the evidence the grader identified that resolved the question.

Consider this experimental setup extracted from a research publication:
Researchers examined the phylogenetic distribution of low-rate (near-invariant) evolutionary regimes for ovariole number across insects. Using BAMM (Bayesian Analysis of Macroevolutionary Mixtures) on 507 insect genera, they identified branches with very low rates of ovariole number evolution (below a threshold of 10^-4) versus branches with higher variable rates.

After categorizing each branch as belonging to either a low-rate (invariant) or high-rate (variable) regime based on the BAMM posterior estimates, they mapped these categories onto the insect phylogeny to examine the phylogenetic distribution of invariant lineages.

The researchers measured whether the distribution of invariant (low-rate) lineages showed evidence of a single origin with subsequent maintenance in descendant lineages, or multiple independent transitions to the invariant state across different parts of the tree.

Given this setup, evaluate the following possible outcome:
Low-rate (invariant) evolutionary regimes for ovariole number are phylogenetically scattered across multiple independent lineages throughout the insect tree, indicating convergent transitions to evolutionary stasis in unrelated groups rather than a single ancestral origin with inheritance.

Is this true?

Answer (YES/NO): YES